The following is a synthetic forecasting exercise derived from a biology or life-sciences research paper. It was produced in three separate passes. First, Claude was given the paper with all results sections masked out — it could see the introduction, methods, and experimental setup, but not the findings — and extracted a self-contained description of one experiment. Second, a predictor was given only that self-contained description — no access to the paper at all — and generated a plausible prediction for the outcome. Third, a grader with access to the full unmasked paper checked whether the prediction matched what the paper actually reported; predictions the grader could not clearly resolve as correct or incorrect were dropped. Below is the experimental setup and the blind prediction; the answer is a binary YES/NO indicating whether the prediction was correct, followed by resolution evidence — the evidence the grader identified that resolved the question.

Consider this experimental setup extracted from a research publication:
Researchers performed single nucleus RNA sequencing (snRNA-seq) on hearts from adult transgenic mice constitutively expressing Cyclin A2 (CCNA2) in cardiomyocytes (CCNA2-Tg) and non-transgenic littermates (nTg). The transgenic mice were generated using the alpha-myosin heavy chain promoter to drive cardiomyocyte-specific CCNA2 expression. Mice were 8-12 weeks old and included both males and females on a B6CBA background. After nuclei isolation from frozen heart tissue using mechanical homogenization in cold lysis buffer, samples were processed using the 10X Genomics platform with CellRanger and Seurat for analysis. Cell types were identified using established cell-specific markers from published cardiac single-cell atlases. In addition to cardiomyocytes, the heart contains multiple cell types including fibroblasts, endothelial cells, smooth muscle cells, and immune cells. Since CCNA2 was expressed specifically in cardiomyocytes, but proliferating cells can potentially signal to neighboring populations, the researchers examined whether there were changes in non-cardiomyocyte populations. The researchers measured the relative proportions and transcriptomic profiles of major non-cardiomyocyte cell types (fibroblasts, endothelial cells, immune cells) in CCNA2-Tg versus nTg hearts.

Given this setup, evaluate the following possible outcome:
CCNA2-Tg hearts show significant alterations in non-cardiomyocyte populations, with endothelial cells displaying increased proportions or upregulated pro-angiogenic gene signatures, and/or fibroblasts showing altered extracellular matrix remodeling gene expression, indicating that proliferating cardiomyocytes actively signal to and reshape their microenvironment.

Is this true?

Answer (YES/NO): NO